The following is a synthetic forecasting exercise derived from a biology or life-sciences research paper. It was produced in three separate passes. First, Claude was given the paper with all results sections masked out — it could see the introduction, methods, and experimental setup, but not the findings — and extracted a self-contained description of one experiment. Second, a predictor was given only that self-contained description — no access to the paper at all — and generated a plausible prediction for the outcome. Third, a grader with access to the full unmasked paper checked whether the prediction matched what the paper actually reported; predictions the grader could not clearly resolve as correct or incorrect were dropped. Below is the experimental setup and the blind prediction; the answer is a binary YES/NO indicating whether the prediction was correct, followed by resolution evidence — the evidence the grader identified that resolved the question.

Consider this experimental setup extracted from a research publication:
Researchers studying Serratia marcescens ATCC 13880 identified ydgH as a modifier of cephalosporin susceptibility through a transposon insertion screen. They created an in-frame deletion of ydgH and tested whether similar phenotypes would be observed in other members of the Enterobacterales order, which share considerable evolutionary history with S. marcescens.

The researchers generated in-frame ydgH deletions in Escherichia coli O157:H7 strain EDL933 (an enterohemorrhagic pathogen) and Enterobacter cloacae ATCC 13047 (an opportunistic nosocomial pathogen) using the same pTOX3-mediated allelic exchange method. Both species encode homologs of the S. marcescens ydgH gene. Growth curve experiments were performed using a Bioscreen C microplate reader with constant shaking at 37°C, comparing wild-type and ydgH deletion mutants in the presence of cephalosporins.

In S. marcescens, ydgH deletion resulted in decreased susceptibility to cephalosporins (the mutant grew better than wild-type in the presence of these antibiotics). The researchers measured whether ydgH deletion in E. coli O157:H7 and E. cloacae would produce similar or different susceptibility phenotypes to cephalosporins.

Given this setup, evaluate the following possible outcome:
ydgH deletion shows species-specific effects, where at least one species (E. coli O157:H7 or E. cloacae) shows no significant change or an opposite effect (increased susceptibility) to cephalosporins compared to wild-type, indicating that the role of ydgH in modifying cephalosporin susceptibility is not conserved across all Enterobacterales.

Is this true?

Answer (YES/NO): NO